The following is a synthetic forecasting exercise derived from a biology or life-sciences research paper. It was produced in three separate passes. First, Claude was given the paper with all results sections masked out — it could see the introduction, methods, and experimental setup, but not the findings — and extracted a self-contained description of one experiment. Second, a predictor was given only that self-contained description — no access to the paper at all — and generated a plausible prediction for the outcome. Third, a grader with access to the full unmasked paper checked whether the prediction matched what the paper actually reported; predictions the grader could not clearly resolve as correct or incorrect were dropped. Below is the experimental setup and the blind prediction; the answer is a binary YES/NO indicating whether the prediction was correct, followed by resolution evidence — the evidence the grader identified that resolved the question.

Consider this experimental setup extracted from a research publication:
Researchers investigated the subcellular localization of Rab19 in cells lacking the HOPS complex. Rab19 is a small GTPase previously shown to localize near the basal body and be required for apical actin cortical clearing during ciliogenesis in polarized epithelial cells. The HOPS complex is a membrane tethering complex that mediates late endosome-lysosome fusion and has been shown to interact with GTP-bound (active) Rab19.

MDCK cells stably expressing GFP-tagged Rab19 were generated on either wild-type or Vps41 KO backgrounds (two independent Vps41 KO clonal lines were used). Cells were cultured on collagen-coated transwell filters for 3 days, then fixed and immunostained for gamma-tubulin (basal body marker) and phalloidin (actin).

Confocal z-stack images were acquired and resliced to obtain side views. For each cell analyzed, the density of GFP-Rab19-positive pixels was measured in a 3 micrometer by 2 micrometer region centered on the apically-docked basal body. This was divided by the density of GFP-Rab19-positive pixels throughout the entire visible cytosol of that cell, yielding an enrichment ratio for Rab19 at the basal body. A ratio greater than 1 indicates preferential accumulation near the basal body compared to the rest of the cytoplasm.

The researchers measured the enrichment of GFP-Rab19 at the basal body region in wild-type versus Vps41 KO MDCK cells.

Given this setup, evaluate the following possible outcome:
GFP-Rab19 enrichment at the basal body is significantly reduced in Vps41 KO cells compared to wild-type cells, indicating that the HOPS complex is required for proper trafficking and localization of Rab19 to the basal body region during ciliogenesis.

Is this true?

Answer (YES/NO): NO